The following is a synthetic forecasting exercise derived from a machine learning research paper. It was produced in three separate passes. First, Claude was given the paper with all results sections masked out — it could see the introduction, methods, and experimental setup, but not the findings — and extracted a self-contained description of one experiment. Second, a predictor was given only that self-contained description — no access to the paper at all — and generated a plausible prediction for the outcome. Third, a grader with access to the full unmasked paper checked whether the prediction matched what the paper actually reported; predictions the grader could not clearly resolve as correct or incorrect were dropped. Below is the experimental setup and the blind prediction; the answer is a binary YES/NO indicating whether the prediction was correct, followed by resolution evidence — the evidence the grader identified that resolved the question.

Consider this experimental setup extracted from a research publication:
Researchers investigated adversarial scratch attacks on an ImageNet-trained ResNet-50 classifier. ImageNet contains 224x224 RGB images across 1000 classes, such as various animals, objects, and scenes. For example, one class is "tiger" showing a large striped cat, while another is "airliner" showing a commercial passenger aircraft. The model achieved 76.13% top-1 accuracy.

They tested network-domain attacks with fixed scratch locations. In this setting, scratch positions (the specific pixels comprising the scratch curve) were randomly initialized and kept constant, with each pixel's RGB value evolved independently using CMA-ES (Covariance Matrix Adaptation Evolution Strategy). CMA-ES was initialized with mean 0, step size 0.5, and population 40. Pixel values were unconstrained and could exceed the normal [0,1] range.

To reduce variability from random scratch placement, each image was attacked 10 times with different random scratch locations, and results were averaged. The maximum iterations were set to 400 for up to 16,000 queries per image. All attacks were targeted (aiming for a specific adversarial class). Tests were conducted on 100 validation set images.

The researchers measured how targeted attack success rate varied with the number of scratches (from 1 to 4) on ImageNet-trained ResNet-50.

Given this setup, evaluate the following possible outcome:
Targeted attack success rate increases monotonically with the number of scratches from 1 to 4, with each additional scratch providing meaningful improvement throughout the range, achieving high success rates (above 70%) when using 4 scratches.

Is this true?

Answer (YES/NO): NO